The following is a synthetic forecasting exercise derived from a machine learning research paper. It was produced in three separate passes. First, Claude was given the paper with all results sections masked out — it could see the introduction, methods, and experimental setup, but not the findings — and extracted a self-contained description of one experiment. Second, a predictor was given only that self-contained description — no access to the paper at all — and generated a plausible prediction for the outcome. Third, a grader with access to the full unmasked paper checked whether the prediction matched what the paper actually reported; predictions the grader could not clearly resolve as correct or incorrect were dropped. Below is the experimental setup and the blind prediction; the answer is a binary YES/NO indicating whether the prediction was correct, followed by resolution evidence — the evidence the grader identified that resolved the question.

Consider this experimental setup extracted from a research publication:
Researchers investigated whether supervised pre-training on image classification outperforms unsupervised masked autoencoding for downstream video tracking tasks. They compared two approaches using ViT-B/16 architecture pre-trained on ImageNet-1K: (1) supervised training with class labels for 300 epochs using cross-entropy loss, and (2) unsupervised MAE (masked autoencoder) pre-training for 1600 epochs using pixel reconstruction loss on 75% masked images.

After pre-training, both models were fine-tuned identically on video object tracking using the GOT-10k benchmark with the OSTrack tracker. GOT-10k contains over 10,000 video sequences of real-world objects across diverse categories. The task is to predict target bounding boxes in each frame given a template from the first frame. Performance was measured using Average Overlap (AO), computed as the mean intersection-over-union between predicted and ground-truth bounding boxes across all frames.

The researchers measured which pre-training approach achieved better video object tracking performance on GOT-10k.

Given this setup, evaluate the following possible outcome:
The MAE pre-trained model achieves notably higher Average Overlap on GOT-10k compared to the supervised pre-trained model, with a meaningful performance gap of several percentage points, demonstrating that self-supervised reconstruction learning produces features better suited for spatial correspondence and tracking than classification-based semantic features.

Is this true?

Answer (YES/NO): YES